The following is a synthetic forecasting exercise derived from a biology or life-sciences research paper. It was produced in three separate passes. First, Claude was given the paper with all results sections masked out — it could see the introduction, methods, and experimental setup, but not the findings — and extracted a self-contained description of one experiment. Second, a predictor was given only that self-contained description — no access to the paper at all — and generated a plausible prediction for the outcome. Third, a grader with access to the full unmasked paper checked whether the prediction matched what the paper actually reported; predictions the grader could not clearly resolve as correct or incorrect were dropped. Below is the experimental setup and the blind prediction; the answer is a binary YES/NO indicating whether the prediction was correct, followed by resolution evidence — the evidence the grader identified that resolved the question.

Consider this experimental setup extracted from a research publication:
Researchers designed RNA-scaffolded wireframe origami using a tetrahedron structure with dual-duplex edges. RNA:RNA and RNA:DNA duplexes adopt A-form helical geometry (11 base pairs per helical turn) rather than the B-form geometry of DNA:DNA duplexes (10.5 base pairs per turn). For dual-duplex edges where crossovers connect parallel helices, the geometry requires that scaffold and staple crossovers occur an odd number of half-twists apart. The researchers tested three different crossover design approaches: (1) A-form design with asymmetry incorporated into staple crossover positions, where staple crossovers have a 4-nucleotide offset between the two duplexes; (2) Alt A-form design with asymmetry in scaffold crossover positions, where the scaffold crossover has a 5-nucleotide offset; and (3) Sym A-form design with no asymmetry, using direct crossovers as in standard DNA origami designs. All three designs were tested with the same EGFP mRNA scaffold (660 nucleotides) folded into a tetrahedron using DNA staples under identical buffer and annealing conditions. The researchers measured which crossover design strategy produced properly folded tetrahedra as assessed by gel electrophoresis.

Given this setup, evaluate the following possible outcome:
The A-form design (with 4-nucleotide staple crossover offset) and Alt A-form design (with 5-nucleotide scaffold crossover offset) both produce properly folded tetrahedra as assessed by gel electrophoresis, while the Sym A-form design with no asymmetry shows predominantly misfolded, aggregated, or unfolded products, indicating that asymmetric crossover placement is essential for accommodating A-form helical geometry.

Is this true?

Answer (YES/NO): NO